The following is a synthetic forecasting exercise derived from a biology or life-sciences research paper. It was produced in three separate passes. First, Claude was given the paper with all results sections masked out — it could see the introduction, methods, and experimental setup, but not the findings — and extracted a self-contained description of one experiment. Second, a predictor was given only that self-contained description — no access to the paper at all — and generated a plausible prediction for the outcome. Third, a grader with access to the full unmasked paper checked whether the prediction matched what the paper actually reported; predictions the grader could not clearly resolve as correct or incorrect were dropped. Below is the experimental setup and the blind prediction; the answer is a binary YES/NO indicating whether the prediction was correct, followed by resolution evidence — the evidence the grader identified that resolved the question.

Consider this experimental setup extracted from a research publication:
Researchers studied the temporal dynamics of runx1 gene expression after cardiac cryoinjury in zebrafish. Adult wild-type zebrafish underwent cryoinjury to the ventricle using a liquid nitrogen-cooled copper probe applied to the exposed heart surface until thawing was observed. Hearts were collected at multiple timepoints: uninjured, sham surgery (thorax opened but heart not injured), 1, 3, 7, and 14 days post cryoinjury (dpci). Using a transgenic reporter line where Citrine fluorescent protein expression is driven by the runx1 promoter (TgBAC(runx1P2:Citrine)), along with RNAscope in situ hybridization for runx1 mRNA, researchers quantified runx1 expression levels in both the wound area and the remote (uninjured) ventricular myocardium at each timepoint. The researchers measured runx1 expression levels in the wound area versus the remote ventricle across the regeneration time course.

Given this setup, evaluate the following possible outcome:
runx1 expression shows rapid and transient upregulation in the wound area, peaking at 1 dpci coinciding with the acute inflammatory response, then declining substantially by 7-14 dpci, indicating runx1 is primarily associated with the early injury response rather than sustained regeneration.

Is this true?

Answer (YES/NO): NO